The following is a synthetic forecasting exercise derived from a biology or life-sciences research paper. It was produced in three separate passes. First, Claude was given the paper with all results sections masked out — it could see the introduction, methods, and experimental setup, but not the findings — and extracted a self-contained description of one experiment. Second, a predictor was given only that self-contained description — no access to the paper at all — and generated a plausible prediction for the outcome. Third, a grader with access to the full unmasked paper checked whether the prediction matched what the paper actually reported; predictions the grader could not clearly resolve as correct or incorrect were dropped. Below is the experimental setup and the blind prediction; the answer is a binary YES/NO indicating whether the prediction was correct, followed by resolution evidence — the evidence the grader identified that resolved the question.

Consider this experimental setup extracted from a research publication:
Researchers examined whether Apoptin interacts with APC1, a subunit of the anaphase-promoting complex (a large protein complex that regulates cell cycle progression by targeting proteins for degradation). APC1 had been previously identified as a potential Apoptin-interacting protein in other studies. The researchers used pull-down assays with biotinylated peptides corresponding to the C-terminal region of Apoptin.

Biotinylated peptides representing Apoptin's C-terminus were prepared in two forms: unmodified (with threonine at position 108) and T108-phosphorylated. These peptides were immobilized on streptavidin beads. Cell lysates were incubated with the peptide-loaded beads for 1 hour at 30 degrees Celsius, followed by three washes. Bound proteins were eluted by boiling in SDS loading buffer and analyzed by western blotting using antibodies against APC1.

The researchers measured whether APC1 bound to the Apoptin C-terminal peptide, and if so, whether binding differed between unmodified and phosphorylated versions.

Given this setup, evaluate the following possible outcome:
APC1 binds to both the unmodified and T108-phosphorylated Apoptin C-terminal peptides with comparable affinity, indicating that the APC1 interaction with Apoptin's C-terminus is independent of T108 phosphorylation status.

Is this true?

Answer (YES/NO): NO